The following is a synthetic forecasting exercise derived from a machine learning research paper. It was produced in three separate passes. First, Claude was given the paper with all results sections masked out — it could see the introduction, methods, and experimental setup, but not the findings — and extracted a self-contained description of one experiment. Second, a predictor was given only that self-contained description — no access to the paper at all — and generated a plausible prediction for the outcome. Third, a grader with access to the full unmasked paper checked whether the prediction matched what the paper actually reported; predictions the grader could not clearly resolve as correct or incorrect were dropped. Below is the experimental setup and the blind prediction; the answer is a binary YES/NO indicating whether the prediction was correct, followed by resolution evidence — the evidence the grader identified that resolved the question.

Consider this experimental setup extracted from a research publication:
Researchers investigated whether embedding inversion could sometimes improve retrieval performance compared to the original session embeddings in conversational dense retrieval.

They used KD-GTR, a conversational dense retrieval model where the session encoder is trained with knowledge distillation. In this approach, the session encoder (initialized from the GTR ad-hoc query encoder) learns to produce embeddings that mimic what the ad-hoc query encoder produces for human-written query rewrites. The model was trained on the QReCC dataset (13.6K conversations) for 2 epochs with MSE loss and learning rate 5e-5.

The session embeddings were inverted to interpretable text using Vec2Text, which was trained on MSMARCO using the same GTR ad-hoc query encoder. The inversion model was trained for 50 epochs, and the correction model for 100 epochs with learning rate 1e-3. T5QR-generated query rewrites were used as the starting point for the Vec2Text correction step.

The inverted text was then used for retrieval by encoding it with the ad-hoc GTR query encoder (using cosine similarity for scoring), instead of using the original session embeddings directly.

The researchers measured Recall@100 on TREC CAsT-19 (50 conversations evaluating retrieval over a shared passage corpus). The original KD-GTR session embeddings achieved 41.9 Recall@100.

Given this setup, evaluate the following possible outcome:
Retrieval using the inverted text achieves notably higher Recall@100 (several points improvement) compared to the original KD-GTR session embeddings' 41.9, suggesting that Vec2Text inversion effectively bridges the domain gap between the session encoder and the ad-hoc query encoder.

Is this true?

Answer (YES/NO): NO